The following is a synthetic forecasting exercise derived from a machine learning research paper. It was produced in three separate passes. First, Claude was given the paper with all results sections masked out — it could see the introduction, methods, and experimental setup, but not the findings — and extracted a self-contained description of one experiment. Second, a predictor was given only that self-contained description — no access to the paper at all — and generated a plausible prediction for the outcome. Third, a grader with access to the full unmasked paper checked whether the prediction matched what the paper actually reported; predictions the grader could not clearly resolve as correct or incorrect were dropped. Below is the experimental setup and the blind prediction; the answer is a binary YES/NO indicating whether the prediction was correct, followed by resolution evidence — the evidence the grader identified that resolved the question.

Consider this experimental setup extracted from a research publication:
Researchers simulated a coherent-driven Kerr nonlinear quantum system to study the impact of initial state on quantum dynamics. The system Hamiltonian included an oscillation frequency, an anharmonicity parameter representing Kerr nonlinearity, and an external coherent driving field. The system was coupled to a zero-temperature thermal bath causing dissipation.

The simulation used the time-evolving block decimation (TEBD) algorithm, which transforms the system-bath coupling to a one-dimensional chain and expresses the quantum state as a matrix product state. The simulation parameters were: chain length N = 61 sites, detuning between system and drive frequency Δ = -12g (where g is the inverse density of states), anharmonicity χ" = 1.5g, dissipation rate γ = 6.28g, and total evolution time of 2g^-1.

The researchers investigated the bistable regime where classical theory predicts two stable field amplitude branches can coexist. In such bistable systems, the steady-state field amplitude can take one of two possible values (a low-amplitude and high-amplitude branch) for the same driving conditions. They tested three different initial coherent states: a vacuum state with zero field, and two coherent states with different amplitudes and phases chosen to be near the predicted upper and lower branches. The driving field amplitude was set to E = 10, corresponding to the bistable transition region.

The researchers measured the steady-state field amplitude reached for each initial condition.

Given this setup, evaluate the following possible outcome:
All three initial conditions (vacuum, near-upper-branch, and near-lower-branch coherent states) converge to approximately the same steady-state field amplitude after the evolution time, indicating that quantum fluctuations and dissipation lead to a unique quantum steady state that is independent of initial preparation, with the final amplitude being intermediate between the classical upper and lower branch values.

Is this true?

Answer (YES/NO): NO